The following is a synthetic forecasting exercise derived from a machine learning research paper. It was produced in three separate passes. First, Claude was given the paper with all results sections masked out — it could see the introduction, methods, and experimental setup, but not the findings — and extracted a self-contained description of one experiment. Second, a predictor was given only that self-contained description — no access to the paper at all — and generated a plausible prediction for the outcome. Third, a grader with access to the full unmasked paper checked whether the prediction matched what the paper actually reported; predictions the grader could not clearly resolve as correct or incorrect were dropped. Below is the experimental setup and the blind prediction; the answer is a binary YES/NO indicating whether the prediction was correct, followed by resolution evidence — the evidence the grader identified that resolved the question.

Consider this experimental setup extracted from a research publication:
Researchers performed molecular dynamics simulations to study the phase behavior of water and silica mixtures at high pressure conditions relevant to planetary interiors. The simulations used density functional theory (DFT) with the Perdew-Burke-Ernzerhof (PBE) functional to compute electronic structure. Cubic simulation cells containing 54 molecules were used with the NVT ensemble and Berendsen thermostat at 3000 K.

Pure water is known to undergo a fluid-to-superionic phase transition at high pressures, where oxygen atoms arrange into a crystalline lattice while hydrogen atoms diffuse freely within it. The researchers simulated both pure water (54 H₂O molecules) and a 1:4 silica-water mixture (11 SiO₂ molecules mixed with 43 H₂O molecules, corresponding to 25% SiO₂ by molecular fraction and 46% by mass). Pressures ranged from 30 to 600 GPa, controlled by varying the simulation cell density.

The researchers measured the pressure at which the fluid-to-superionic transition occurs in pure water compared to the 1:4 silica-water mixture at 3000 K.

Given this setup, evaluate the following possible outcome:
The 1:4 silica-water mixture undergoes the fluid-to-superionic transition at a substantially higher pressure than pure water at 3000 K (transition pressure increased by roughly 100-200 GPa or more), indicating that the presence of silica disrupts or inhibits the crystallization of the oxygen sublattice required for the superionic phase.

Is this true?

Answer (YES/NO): NO